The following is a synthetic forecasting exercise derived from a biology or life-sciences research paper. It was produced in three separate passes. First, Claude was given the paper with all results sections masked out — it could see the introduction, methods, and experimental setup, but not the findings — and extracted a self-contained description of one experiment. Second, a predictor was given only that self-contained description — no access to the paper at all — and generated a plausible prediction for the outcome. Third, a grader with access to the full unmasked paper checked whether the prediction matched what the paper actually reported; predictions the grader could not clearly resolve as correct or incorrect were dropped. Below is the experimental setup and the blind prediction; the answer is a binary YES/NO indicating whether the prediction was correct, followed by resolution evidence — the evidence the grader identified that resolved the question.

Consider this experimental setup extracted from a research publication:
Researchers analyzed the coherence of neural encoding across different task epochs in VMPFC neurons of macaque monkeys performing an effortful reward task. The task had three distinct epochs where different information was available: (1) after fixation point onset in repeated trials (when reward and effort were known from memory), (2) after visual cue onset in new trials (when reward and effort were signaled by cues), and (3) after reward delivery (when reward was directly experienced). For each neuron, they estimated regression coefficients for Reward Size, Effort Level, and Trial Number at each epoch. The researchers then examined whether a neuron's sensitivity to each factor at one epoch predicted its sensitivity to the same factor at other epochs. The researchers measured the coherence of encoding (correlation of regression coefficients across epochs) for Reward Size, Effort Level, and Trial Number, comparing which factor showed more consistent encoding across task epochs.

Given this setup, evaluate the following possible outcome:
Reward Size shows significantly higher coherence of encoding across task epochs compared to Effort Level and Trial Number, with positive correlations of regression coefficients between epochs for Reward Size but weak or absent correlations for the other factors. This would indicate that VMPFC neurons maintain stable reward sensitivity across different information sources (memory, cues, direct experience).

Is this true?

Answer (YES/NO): NO